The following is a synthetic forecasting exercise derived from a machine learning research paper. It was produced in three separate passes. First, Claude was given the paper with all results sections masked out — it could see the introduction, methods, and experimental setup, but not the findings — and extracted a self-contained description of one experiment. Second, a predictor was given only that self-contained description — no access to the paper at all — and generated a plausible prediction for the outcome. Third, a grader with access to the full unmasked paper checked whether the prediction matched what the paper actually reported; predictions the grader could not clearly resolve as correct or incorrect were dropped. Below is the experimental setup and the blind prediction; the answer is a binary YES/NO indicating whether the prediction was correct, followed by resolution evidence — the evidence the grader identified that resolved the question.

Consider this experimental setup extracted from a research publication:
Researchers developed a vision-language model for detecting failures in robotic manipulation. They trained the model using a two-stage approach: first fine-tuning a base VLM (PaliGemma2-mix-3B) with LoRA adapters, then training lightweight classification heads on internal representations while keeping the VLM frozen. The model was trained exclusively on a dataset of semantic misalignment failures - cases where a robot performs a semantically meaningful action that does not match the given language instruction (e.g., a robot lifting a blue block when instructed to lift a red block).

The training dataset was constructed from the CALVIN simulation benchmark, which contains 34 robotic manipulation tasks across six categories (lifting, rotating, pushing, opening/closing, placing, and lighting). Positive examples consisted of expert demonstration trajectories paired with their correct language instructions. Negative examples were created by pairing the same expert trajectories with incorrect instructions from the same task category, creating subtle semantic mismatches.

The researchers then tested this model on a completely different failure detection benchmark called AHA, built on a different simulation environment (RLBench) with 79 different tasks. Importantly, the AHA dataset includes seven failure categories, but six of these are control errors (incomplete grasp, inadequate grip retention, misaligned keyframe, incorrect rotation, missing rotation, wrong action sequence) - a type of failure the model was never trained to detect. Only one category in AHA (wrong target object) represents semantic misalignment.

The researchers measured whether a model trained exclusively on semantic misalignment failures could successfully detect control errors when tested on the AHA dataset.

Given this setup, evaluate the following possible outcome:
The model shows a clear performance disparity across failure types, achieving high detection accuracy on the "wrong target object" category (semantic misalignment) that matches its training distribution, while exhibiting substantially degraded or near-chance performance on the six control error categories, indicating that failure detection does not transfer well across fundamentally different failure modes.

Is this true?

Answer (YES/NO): NO